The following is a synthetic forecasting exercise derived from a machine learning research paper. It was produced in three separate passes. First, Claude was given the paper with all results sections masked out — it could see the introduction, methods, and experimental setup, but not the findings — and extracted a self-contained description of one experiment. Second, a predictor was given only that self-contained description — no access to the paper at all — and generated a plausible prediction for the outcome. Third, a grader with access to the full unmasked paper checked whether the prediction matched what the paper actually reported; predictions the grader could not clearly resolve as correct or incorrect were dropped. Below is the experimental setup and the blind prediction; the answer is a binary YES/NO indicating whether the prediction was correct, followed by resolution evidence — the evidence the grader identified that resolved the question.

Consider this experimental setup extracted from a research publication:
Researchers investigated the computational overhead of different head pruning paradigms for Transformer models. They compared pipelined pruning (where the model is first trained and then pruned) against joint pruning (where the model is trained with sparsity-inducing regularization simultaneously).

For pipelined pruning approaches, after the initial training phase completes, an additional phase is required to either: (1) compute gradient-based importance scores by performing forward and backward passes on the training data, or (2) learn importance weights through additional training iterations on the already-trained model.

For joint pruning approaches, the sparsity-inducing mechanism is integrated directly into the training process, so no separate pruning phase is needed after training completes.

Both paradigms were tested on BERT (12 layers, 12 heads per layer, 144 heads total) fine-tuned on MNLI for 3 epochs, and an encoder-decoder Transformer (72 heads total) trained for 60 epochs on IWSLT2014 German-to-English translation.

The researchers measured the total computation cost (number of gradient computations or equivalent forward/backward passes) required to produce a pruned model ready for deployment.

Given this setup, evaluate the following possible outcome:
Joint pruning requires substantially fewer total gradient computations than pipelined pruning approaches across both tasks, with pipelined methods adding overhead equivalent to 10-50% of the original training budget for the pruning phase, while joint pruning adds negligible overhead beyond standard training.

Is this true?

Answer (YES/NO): NO